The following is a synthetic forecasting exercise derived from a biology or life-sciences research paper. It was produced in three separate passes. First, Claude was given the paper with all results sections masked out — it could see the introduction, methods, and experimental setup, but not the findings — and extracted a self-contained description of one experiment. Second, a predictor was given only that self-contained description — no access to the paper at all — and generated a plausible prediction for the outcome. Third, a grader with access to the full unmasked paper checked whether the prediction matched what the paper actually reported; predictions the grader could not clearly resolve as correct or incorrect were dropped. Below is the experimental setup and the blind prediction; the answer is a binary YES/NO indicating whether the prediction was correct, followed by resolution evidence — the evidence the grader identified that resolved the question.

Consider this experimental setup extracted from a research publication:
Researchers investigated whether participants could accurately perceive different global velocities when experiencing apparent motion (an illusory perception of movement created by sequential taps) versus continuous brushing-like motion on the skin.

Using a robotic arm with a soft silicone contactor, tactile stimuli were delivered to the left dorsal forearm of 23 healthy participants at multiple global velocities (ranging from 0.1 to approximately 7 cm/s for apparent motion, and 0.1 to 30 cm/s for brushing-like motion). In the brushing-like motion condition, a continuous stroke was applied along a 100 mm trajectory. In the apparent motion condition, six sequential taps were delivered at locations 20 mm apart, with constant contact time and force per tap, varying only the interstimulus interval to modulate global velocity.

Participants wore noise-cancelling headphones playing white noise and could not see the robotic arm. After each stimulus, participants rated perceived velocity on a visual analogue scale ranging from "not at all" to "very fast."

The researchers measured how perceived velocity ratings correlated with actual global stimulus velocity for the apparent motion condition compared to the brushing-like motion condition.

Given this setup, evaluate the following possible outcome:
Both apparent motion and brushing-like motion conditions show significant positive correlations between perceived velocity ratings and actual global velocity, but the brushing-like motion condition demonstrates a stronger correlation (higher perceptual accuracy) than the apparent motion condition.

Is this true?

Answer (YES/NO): NO